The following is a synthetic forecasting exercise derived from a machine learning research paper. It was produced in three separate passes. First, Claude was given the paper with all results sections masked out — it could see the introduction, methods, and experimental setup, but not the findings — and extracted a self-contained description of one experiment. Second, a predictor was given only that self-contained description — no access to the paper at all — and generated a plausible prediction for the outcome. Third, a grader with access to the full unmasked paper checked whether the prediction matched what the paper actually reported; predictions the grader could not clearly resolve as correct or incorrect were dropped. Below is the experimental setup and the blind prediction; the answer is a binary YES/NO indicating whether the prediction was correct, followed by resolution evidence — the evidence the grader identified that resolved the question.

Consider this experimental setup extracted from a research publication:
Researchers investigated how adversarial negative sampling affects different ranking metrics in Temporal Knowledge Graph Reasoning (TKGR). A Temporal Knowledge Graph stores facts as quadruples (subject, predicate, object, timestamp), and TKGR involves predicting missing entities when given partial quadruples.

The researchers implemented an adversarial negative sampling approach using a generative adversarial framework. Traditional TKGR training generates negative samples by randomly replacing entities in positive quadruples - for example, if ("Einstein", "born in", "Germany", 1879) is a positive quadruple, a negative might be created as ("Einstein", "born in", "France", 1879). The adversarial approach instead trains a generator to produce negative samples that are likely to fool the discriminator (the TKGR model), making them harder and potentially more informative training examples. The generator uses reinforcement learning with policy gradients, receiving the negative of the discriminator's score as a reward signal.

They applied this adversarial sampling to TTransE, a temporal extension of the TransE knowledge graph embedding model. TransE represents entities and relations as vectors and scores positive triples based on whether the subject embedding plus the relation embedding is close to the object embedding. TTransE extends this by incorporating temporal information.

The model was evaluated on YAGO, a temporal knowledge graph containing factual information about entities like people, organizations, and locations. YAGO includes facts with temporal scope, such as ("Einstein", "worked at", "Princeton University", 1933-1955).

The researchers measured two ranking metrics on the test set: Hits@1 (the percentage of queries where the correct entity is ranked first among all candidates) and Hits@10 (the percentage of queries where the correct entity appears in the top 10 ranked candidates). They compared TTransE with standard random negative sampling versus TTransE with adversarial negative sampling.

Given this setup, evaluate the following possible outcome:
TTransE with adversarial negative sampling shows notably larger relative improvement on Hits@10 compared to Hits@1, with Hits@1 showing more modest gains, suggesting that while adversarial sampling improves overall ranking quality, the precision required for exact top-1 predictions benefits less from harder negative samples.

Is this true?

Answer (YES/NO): NO